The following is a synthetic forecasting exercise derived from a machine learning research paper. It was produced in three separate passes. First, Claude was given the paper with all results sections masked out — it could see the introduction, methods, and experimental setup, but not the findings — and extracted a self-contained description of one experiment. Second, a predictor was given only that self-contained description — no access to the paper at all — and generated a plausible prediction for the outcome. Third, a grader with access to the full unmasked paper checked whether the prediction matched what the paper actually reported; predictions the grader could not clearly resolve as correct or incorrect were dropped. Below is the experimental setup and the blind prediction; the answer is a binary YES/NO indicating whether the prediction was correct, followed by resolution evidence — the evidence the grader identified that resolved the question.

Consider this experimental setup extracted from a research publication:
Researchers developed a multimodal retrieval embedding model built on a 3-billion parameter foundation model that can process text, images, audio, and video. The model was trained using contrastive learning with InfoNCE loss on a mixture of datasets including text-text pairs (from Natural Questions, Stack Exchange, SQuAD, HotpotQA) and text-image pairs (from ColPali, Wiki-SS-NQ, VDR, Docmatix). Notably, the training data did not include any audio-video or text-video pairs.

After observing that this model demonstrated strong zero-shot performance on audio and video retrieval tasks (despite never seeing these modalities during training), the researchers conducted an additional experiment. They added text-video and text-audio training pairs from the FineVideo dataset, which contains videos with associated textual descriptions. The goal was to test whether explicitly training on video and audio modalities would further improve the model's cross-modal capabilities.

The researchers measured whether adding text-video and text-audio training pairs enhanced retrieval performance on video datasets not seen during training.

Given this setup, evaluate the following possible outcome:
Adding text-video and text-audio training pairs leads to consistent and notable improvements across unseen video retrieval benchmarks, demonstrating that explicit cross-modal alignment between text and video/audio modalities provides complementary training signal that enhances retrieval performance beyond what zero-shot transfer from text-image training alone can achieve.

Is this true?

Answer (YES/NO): NO